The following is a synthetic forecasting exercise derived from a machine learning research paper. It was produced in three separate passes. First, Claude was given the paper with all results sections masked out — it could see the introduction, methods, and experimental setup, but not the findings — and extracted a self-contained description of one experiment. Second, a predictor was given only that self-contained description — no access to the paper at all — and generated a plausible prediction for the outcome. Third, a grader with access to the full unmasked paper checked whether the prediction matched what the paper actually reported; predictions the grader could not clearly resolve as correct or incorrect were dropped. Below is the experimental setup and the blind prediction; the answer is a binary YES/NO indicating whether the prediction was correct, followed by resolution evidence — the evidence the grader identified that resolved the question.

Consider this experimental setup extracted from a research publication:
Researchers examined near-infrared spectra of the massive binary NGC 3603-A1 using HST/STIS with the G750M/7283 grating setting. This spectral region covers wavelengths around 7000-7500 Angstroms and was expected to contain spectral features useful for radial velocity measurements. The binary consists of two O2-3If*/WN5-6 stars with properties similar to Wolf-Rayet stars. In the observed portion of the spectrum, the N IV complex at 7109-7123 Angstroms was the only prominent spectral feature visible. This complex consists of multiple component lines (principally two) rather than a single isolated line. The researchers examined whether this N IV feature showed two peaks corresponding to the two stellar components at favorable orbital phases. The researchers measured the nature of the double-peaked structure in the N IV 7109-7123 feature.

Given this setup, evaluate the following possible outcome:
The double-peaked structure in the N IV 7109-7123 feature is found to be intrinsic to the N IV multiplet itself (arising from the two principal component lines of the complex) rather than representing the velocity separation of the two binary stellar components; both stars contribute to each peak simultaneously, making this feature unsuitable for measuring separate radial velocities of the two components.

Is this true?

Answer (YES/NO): YES